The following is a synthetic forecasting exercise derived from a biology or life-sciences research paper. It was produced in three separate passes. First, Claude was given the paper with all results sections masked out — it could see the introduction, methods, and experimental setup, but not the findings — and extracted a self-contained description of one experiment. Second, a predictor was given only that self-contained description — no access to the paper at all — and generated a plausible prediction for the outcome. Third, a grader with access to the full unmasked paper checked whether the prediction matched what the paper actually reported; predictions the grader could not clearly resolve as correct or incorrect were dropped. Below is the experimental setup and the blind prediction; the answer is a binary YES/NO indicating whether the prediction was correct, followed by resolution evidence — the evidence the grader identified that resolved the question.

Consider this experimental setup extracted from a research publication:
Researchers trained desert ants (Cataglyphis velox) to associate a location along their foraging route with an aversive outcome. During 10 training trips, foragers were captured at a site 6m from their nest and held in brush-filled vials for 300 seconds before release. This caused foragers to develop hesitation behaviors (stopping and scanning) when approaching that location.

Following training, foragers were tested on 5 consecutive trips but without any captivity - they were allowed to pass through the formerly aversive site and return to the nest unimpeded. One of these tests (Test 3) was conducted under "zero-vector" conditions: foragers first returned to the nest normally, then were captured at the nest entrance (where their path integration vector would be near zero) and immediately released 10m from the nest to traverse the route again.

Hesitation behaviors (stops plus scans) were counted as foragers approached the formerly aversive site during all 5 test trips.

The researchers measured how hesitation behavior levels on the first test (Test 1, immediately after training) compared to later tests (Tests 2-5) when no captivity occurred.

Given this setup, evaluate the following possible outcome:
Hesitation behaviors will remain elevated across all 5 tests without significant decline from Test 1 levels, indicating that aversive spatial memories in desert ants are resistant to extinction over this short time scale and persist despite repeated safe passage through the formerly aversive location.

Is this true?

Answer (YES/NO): NO